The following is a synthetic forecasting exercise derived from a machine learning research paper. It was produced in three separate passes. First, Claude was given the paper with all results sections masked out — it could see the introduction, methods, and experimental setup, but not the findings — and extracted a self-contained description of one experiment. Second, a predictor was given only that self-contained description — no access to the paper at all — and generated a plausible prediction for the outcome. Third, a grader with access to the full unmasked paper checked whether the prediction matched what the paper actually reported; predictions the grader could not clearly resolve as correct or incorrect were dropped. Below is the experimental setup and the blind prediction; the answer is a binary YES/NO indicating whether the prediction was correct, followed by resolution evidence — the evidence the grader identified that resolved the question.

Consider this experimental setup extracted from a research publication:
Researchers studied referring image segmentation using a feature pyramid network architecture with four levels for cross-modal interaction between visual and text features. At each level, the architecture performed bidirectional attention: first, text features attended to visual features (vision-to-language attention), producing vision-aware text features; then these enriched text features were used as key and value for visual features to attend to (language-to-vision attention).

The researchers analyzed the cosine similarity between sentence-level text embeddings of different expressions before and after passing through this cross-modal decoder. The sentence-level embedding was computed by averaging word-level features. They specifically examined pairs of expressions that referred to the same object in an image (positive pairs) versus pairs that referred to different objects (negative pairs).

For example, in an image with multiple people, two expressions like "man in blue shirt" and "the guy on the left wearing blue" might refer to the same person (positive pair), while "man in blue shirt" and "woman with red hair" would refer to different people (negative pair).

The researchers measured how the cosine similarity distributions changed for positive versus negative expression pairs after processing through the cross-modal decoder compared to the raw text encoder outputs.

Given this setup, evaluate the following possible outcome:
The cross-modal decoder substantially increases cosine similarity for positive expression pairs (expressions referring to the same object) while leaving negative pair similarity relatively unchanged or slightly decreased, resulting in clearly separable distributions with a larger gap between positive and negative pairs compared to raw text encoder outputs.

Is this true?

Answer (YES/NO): NO